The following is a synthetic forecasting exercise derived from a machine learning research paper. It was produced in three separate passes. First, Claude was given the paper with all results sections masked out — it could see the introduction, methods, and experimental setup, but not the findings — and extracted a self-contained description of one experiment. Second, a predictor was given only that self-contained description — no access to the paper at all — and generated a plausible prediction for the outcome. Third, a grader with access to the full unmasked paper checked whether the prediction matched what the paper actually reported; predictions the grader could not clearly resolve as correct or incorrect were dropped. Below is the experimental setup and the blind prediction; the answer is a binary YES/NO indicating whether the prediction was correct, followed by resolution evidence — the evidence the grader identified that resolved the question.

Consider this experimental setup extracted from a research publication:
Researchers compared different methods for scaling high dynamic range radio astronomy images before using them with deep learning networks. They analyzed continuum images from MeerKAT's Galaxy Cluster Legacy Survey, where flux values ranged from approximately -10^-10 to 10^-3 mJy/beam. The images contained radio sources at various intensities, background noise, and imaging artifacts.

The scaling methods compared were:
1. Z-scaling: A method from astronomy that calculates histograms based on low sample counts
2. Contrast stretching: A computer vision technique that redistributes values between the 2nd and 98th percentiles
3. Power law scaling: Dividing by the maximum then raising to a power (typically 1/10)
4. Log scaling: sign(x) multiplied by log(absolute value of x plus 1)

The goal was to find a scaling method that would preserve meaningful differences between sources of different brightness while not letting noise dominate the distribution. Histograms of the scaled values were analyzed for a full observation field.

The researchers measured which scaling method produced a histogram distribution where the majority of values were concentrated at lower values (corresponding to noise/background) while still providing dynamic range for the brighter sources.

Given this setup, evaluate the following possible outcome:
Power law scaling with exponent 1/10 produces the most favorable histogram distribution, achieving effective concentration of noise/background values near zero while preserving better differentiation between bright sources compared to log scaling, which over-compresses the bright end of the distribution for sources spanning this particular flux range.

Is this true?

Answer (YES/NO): NO